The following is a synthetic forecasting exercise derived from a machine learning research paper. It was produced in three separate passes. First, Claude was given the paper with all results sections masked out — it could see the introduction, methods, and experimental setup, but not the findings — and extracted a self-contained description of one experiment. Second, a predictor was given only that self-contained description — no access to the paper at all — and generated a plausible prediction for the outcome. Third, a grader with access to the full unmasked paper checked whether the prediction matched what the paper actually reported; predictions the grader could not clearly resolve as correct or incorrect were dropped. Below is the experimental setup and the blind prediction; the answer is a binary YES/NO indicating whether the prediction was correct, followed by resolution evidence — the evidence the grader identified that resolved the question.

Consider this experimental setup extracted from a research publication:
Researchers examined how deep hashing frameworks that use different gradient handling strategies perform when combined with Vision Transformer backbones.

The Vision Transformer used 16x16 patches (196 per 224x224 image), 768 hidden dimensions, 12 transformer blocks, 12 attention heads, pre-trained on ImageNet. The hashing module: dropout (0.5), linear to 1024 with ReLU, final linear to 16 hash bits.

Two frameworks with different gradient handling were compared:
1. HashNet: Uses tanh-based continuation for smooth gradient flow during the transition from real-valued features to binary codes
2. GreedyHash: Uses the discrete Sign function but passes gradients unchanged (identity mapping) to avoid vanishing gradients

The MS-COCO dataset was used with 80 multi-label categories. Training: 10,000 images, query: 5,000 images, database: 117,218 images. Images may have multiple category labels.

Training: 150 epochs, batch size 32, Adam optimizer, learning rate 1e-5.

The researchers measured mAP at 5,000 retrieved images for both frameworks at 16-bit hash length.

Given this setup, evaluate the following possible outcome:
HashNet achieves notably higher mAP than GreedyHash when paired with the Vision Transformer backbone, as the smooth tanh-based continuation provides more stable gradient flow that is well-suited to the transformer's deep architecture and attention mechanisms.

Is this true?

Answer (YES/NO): NO